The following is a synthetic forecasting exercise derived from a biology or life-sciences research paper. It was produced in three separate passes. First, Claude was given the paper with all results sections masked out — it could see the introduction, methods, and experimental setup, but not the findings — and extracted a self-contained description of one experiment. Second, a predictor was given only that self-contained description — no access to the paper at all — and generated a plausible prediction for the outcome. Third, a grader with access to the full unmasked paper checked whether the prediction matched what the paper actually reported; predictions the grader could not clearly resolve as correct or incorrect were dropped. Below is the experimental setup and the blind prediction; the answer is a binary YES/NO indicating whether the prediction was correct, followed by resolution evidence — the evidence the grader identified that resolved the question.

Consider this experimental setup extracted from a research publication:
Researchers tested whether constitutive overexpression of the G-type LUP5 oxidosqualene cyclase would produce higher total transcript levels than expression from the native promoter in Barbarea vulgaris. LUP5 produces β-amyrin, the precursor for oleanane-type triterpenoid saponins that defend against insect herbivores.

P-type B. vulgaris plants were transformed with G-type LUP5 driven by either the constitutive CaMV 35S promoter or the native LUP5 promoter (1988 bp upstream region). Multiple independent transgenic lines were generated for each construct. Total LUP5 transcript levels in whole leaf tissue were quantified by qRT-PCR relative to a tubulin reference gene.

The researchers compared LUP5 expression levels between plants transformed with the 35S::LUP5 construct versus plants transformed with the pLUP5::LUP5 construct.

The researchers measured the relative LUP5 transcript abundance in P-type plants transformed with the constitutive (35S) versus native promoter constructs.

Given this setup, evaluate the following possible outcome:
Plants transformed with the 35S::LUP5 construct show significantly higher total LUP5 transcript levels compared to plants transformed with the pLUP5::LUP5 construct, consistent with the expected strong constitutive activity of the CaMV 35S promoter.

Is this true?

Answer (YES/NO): YES